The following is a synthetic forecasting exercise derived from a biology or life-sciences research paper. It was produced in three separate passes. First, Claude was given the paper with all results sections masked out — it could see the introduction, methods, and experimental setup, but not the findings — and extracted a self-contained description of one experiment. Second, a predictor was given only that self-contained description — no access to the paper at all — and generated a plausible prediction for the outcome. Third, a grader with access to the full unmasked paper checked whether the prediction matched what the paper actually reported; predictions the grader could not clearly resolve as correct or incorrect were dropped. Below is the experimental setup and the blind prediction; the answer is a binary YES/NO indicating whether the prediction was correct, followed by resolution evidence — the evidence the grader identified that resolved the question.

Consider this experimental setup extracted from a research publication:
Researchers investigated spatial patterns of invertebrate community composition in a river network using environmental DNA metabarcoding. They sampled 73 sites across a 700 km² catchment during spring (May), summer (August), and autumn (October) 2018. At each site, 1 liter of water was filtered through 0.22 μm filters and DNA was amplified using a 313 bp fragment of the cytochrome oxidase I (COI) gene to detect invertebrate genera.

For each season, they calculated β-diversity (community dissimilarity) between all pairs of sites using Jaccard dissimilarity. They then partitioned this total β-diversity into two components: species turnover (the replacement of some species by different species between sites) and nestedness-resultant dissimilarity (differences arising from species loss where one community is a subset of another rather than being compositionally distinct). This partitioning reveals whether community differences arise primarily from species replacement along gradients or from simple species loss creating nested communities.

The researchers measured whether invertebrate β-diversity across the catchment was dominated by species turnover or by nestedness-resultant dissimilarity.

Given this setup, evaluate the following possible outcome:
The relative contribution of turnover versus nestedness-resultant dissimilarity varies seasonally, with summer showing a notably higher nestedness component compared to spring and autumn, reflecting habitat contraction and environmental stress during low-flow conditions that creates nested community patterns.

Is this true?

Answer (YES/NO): NO